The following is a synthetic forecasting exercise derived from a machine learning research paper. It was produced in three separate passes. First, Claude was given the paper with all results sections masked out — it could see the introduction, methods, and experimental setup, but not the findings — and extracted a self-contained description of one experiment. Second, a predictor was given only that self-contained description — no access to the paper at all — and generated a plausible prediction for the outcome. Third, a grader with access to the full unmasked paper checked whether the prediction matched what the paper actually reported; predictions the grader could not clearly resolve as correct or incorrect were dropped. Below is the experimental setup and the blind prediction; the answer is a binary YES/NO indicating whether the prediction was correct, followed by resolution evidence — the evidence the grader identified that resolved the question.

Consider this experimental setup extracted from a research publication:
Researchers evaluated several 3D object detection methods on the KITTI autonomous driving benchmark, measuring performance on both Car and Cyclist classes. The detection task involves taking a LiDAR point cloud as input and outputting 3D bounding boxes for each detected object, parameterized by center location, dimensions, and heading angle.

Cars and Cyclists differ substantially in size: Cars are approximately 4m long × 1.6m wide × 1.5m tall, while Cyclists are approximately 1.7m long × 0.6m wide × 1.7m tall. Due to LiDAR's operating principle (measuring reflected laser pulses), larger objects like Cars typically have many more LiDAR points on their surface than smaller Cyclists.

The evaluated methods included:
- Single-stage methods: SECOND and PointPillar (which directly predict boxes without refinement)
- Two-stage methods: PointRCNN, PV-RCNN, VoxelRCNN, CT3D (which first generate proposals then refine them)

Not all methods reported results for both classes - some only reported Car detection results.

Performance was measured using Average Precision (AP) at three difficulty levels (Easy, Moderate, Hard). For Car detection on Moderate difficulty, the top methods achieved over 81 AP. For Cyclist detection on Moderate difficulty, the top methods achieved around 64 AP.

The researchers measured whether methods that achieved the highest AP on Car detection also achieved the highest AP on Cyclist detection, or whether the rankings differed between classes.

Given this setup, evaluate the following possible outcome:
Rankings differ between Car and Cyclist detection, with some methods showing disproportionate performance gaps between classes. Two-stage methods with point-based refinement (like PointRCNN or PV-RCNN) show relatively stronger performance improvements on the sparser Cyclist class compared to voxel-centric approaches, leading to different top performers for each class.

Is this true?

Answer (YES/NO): NO